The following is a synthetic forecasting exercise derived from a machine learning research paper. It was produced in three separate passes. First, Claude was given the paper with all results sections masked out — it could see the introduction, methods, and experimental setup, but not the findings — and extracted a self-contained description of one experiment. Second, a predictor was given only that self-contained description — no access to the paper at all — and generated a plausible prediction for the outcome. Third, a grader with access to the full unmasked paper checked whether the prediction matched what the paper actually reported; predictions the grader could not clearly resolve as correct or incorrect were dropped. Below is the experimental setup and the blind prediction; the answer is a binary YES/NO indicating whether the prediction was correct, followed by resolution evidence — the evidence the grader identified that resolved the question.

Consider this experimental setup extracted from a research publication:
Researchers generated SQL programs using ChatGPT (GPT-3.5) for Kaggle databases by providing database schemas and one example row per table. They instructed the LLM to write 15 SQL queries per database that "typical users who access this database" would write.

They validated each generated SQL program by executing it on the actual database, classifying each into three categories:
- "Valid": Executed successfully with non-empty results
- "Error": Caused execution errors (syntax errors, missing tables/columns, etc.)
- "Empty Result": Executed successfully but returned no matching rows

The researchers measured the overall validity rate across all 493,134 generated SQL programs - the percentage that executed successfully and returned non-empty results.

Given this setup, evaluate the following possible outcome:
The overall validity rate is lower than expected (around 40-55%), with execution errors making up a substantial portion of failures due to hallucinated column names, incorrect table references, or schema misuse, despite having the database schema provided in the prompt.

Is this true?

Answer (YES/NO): NO